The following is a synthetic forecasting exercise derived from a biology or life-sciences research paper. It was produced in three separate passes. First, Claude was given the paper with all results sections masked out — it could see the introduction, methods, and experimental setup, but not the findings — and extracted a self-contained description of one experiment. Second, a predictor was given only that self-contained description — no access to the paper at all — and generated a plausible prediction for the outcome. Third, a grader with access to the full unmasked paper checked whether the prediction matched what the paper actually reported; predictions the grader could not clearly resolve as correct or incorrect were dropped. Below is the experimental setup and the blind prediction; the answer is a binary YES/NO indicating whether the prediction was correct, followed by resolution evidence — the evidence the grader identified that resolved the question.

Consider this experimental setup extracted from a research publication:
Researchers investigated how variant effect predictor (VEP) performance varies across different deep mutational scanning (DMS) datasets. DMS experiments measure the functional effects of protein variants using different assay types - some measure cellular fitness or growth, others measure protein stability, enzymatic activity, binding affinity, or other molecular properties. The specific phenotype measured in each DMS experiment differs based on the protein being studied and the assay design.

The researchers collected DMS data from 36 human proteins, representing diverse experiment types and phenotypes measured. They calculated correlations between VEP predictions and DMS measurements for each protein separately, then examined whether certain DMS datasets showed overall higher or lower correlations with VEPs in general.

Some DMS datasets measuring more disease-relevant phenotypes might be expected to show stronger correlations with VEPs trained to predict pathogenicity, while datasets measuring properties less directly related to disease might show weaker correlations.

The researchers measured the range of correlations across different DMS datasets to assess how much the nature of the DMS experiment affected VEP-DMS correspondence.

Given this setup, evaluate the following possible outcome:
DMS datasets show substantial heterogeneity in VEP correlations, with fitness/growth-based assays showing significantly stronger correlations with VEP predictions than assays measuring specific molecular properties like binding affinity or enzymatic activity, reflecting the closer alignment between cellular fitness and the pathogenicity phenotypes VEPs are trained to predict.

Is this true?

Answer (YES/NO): NO